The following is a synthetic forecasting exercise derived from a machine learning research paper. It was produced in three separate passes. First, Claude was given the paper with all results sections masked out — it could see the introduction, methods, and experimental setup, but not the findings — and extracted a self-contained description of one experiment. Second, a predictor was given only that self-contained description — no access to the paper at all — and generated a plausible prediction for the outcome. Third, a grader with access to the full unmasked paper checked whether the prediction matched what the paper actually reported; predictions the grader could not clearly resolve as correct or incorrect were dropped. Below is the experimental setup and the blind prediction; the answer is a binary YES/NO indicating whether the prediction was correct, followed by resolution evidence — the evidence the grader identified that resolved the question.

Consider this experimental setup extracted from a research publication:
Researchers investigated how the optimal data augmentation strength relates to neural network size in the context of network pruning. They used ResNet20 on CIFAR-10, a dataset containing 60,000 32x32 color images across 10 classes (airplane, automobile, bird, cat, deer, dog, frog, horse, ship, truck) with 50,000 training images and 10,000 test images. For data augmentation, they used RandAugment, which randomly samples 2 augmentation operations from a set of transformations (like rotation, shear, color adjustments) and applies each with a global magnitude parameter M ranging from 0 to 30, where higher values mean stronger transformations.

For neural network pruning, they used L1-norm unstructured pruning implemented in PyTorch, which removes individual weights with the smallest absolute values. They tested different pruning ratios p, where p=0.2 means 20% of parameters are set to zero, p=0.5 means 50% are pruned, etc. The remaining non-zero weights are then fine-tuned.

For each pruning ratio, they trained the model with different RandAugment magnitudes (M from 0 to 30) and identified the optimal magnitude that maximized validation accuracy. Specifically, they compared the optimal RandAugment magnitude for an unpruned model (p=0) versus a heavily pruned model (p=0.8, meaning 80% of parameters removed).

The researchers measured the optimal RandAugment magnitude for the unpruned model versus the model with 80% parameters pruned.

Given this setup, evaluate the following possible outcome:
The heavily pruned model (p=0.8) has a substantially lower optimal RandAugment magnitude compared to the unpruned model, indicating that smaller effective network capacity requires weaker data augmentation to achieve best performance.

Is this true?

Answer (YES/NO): YES